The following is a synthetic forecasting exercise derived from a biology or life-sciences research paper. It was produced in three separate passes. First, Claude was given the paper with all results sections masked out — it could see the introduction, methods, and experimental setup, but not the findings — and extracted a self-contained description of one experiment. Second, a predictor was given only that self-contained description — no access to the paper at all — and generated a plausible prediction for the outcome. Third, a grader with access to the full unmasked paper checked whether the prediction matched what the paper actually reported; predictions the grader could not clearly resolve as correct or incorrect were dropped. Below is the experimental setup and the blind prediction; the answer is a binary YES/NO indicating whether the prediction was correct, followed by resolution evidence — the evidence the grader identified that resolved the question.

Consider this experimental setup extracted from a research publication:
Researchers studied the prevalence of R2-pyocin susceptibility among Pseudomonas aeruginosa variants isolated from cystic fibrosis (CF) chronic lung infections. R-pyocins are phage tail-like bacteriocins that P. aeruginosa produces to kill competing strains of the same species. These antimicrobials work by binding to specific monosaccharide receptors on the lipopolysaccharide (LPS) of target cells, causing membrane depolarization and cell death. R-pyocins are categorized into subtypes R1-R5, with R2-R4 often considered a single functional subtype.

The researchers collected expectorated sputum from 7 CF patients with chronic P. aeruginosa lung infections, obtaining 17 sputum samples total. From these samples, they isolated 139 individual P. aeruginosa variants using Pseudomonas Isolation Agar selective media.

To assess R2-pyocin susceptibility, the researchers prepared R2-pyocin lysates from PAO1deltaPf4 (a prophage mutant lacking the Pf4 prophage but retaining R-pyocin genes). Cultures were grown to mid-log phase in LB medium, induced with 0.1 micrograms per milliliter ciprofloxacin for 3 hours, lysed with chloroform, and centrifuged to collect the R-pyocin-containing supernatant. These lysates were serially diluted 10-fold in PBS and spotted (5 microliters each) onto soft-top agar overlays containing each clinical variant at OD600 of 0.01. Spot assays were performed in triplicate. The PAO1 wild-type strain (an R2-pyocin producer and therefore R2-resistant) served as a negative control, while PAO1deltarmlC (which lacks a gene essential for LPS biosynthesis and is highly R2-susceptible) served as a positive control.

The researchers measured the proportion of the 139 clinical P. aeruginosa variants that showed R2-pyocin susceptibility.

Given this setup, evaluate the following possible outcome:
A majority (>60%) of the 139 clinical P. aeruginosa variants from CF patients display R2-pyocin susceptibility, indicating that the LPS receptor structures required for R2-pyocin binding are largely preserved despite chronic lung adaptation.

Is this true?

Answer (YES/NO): YES